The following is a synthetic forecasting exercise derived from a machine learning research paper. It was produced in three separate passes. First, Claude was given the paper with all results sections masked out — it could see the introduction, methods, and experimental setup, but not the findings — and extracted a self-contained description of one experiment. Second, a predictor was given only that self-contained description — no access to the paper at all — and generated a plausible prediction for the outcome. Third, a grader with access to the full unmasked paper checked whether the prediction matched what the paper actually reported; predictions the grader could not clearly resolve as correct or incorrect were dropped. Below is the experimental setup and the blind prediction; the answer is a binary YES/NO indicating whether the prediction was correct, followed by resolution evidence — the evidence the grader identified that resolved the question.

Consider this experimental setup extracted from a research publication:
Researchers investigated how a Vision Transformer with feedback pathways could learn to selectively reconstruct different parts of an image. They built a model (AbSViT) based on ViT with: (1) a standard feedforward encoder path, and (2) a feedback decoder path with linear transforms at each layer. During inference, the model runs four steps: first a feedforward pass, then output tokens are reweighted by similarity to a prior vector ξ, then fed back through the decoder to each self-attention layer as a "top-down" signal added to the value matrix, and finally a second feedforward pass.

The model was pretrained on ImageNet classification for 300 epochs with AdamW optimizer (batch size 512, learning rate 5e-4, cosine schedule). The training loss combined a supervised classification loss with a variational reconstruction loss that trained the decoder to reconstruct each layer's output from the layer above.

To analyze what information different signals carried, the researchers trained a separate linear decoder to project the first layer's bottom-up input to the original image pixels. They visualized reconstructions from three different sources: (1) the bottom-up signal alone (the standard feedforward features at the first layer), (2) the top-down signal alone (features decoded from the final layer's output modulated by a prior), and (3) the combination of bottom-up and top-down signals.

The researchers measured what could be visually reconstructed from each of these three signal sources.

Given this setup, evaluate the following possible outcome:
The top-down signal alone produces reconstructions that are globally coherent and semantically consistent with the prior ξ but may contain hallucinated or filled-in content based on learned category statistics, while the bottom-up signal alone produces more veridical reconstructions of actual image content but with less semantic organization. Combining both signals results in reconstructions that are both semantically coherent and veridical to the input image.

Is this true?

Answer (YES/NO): NO